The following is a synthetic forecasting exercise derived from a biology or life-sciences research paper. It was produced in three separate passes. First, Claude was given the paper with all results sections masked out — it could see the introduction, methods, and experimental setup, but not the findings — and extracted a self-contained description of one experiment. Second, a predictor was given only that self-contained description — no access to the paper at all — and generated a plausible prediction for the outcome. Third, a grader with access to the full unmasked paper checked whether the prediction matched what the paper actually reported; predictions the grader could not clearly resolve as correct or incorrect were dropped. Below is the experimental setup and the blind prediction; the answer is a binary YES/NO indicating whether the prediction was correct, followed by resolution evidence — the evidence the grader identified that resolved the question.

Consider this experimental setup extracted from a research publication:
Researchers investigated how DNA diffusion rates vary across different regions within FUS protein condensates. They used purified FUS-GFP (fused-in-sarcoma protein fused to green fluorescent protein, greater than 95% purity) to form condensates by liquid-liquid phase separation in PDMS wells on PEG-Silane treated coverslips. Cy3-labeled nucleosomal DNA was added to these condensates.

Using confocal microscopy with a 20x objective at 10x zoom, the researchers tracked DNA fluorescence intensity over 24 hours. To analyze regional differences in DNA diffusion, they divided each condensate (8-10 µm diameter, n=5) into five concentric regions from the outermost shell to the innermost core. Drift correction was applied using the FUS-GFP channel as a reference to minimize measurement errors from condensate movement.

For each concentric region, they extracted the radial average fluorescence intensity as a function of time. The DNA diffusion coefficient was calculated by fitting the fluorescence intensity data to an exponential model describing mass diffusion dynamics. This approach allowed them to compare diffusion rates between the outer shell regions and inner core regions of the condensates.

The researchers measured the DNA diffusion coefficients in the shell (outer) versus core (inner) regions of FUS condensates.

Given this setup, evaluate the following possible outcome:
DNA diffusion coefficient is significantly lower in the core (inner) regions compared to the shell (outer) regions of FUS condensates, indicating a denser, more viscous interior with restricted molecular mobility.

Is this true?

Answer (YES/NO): NO